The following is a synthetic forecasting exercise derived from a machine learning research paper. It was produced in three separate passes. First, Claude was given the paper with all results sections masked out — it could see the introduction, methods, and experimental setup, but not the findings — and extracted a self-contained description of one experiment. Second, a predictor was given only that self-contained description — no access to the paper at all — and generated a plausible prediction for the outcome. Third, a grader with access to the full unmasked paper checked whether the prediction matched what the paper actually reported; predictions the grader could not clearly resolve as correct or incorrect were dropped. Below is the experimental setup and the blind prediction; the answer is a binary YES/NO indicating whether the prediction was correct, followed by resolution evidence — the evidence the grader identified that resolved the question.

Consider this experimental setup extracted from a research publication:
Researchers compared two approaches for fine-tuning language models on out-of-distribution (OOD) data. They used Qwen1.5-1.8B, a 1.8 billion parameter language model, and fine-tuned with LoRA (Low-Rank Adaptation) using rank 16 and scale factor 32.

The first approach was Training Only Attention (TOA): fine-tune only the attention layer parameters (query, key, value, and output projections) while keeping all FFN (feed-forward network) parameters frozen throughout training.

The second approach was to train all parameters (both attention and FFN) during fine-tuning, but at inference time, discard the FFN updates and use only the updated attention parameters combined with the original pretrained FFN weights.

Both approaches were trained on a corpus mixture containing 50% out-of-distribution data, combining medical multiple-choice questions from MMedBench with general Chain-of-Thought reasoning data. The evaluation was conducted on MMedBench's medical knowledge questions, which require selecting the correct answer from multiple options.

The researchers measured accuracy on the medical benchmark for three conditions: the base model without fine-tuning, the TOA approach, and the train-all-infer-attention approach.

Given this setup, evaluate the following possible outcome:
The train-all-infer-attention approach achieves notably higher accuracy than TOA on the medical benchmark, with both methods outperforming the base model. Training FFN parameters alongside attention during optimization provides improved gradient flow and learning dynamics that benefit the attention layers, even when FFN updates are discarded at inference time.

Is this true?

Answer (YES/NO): NO